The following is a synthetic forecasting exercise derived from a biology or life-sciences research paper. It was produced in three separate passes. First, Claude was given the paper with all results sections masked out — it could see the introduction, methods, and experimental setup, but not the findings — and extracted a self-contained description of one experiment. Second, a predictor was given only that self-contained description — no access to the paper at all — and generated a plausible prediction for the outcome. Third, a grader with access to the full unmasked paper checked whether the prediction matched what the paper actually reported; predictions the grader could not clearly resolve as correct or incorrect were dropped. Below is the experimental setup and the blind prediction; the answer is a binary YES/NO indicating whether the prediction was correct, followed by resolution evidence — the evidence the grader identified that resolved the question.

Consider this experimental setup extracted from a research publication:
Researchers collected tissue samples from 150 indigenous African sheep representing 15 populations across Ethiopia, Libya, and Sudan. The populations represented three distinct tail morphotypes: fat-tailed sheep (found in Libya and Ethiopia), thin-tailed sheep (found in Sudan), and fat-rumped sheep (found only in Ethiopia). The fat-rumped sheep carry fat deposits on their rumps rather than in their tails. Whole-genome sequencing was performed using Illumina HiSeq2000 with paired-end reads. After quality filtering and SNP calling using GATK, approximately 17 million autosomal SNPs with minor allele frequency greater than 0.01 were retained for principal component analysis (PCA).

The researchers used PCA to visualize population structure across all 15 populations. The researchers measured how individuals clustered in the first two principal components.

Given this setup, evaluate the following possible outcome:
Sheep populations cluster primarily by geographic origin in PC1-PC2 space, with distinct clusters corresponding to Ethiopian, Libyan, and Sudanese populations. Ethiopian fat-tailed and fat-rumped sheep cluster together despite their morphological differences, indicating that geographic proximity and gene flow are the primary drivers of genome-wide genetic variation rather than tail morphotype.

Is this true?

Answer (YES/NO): NO